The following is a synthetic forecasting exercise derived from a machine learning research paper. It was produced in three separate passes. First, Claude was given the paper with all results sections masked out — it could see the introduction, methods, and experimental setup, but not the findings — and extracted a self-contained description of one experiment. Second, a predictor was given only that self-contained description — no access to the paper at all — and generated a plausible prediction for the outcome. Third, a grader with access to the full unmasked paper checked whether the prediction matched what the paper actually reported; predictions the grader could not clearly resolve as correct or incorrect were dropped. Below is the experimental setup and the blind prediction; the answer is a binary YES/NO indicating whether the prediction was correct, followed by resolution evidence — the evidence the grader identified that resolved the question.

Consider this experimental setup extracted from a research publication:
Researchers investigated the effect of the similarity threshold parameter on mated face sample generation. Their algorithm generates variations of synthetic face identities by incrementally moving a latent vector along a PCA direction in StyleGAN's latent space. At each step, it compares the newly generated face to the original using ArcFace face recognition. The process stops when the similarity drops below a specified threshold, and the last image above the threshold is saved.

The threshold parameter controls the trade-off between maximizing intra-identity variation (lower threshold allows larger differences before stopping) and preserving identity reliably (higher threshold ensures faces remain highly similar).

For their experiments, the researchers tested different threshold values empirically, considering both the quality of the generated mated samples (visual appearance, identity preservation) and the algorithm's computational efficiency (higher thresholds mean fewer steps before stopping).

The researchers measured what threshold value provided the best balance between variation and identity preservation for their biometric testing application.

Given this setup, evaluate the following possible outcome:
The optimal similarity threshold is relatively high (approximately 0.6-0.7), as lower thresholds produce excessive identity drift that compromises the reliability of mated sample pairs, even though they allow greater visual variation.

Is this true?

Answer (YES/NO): NO